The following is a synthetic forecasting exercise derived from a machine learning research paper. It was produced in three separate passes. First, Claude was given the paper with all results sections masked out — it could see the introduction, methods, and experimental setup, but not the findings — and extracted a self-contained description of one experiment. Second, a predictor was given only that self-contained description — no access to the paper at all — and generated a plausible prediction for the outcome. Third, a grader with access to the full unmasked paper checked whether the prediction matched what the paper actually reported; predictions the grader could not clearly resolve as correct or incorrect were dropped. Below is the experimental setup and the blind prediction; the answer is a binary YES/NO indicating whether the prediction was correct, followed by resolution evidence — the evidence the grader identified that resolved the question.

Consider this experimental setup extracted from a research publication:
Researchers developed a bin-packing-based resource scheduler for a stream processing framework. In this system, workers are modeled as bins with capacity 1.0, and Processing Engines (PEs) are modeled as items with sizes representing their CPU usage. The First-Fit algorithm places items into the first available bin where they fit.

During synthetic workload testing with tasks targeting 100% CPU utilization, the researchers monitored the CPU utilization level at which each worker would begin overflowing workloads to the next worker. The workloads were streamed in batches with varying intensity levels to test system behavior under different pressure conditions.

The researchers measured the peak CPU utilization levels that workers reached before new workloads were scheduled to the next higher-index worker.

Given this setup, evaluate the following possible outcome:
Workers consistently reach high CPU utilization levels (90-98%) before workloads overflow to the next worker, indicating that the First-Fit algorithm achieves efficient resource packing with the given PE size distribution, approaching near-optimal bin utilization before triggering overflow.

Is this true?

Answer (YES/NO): YES